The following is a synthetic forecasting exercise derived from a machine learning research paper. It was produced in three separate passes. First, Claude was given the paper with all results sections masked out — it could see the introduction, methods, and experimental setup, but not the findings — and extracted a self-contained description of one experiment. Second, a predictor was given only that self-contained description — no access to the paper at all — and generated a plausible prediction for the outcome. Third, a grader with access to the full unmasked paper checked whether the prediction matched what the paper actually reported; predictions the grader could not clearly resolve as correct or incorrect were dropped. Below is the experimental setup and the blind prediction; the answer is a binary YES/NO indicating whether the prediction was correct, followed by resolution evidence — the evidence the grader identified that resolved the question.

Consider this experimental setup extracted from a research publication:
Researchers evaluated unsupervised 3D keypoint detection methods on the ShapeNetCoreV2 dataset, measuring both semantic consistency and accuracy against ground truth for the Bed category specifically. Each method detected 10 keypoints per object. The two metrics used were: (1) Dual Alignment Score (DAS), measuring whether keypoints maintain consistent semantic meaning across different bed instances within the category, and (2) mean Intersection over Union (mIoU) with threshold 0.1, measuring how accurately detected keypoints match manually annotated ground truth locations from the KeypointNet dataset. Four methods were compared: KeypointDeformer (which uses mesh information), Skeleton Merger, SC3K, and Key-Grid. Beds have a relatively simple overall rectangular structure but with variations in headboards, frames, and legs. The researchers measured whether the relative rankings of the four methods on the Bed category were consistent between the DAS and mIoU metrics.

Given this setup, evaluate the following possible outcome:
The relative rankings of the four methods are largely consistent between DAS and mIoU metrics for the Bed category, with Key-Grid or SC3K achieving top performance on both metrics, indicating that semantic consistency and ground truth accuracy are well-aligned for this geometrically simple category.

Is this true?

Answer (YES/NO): NO